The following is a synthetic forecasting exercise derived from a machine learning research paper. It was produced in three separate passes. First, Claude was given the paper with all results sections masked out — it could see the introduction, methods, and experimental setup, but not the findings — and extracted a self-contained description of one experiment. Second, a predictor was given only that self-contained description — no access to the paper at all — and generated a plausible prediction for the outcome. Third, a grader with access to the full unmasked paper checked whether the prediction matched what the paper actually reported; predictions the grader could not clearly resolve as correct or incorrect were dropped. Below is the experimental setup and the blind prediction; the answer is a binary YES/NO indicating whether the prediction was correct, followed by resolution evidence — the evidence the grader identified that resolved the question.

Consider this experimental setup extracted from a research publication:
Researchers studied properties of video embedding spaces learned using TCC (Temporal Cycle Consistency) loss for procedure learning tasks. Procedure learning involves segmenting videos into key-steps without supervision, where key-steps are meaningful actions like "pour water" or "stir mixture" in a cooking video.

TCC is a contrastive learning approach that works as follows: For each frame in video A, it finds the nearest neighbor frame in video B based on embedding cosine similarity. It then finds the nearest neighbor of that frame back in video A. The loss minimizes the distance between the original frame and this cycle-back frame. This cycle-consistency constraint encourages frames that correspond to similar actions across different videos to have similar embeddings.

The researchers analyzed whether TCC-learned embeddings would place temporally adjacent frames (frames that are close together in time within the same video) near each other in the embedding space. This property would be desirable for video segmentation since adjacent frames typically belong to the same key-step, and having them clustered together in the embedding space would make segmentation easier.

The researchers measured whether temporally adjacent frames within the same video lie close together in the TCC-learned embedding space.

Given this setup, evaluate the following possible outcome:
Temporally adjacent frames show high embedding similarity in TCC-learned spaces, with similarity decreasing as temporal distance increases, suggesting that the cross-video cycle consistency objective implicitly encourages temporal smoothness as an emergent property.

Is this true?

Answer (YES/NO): NO